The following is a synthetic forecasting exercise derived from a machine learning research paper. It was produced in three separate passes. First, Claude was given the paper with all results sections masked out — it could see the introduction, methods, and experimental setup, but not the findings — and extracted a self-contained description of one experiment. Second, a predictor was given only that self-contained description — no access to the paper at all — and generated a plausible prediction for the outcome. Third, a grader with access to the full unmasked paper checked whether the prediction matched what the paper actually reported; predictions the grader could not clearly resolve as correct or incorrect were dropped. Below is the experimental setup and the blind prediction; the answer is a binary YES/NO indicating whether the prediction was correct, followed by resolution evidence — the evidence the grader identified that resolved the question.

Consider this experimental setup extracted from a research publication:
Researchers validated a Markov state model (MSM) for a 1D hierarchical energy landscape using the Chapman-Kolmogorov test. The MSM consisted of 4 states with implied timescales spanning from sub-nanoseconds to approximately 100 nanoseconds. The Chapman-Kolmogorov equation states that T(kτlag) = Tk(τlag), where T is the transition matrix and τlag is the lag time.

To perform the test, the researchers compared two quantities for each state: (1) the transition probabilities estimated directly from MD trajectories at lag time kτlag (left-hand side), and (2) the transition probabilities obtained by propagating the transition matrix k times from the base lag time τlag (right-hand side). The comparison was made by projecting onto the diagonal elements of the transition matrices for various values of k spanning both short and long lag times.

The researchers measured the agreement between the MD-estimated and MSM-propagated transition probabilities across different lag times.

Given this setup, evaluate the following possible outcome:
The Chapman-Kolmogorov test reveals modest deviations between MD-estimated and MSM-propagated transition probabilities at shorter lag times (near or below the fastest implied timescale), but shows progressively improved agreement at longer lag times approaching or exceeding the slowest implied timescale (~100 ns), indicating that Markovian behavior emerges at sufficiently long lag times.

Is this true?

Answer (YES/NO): NO